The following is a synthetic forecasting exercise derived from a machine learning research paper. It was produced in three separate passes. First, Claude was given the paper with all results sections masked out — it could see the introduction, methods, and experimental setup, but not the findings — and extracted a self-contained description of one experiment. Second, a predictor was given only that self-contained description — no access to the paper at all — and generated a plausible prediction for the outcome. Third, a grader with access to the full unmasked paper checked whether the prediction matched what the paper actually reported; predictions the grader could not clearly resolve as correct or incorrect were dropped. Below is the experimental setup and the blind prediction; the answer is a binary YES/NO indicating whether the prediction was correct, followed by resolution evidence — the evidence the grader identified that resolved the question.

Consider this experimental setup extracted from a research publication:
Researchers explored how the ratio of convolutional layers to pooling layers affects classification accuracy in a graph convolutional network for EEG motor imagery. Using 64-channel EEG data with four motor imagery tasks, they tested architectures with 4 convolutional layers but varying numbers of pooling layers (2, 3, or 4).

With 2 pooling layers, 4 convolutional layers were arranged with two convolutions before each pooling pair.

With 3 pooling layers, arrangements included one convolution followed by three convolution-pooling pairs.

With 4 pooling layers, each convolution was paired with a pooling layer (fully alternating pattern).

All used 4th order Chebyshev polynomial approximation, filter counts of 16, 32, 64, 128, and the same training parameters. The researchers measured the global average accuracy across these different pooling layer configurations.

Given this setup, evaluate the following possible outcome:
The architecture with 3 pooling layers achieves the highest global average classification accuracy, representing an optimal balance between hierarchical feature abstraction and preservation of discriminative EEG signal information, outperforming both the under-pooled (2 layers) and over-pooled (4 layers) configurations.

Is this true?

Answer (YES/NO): YES